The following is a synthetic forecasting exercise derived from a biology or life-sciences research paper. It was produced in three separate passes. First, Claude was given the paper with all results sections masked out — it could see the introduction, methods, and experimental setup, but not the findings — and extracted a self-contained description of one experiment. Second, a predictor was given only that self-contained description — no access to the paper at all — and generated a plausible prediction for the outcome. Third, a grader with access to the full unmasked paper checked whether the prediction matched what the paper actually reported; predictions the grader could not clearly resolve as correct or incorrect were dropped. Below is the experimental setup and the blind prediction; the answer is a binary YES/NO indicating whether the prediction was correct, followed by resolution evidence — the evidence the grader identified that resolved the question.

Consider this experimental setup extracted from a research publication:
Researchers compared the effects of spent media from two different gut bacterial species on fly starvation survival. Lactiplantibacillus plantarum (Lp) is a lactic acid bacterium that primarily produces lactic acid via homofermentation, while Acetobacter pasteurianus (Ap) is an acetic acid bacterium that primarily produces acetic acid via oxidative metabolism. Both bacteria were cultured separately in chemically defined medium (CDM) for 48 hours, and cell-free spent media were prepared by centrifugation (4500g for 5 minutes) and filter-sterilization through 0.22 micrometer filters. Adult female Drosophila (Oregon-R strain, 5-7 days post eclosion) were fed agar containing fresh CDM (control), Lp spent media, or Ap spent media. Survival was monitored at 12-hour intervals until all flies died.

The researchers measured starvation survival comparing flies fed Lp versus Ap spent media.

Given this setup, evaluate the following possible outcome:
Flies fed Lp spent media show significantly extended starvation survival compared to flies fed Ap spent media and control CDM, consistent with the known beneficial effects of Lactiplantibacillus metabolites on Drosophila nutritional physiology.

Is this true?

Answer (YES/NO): YES